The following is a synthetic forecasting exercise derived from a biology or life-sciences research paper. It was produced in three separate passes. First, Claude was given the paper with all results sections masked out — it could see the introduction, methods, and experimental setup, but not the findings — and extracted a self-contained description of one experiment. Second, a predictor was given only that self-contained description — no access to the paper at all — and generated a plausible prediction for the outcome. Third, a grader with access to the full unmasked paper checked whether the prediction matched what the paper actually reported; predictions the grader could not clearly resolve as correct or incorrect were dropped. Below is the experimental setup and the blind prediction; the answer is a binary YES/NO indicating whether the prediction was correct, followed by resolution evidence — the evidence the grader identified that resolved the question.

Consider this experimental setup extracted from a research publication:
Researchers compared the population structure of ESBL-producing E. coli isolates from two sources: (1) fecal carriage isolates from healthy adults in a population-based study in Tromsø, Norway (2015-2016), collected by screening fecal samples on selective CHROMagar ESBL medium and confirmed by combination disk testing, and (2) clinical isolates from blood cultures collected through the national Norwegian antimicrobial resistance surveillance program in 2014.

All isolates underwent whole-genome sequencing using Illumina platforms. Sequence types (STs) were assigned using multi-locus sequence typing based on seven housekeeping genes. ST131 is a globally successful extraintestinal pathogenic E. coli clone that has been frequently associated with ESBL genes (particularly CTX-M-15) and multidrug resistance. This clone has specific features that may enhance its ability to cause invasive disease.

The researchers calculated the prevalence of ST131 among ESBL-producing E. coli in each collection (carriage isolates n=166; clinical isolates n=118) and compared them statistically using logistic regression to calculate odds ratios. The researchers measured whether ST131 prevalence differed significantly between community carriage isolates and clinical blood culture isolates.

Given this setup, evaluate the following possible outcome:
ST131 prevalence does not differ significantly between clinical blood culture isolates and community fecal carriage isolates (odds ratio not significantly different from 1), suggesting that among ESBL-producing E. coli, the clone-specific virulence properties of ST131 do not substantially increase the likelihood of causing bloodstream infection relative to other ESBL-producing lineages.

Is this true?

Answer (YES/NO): NO